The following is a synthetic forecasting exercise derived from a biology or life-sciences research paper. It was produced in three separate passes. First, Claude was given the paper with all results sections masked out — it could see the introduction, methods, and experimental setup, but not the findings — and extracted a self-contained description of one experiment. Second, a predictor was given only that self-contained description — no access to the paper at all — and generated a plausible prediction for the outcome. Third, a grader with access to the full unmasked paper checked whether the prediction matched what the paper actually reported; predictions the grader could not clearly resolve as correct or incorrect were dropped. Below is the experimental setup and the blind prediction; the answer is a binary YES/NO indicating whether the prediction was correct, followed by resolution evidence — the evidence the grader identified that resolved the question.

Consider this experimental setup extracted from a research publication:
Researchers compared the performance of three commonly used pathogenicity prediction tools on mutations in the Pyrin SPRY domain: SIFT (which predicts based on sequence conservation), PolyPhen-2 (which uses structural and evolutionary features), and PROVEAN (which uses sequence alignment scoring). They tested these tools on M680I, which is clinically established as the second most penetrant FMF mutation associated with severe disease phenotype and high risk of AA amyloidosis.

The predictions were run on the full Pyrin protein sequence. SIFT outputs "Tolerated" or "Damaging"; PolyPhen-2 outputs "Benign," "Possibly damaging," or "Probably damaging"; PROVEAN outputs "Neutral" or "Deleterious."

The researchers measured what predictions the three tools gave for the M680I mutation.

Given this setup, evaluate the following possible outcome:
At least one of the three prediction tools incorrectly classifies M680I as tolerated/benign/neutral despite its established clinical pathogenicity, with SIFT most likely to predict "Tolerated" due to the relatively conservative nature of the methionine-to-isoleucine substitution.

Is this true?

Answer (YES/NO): NO